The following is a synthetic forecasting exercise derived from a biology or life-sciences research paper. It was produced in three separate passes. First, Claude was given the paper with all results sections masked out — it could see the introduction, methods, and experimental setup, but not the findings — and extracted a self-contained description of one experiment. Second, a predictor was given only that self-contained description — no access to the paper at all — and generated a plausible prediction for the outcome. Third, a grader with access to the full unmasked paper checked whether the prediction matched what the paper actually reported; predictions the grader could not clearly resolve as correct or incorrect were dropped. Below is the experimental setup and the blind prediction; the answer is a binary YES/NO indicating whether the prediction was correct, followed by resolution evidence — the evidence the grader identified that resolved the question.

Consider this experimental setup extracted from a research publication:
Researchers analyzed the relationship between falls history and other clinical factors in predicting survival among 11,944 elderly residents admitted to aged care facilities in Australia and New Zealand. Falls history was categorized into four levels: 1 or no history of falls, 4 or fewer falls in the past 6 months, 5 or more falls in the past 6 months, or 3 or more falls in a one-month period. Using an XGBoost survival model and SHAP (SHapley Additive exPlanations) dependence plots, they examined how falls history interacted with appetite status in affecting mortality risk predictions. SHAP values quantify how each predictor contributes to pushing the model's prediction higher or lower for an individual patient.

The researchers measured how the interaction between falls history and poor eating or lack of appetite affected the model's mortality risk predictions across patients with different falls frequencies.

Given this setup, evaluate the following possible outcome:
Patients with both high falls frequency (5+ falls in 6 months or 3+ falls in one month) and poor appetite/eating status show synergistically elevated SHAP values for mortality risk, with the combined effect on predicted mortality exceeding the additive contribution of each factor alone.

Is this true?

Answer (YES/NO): NO